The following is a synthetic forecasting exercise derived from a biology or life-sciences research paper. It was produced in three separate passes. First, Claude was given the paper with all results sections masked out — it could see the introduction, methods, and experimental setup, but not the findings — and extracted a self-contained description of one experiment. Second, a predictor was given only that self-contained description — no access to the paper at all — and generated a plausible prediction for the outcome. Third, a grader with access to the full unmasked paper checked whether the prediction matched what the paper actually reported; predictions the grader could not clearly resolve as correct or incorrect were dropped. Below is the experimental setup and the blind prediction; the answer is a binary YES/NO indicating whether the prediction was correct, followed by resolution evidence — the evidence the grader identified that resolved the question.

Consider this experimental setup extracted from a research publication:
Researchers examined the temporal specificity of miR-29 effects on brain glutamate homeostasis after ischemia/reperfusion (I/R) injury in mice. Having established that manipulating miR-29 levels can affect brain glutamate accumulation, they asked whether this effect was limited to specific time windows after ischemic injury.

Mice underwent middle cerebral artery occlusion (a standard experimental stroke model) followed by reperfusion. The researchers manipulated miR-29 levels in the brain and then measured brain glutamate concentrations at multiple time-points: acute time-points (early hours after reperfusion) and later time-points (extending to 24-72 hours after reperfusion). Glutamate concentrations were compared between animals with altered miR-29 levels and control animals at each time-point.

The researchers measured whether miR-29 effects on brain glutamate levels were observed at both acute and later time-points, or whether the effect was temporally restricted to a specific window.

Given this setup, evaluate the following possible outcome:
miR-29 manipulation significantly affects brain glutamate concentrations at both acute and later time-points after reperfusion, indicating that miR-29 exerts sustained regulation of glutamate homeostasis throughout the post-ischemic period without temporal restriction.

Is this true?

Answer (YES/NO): NO